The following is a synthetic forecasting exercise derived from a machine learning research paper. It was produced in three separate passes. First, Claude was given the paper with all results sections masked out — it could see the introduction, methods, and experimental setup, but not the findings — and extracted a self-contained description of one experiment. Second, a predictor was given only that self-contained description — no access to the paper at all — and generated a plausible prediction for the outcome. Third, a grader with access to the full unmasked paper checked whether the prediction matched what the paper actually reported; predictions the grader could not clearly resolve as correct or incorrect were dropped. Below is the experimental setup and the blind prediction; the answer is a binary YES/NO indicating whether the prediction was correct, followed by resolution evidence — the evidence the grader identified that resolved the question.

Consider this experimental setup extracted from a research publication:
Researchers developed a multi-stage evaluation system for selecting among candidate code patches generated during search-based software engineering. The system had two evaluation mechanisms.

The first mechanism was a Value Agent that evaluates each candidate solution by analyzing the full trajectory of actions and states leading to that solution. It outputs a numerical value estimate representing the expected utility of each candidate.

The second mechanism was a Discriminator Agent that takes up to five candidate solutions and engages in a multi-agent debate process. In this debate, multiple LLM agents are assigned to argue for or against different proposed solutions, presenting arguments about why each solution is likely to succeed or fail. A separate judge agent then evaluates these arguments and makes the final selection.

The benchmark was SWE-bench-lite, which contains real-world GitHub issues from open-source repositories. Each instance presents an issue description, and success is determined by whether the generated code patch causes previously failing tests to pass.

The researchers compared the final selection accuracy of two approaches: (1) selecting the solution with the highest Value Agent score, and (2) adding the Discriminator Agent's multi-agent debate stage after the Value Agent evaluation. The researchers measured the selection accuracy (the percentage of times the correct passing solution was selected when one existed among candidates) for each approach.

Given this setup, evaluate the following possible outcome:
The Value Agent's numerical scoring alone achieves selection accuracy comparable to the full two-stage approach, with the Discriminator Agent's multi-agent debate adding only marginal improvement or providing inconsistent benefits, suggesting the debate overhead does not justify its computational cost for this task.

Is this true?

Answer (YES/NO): NO